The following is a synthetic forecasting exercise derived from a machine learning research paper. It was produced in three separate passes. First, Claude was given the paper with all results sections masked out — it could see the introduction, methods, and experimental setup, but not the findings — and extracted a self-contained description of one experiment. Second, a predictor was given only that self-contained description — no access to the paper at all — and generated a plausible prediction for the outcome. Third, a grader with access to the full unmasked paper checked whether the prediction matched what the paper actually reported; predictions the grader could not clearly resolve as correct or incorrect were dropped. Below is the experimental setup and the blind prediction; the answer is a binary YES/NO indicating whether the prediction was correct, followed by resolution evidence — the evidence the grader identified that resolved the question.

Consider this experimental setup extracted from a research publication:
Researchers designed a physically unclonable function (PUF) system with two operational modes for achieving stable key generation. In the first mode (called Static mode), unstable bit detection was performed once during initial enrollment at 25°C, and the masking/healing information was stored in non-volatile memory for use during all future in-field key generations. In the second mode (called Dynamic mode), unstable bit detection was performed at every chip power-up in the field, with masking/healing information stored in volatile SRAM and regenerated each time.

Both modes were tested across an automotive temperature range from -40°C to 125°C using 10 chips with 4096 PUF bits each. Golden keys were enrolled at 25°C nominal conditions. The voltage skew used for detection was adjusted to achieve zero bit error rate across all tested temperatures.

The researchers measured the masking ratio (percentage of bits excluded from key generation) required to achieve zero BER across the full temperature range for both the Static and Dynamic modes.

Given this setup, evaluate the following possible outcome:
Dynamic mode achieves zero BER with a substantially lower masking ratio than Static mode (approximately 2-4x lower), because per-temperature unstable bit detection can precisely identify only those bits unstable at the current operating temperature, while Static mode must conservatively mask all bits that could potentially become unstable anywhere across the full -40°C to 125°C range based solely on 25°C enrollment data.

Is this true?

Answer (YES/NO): NO